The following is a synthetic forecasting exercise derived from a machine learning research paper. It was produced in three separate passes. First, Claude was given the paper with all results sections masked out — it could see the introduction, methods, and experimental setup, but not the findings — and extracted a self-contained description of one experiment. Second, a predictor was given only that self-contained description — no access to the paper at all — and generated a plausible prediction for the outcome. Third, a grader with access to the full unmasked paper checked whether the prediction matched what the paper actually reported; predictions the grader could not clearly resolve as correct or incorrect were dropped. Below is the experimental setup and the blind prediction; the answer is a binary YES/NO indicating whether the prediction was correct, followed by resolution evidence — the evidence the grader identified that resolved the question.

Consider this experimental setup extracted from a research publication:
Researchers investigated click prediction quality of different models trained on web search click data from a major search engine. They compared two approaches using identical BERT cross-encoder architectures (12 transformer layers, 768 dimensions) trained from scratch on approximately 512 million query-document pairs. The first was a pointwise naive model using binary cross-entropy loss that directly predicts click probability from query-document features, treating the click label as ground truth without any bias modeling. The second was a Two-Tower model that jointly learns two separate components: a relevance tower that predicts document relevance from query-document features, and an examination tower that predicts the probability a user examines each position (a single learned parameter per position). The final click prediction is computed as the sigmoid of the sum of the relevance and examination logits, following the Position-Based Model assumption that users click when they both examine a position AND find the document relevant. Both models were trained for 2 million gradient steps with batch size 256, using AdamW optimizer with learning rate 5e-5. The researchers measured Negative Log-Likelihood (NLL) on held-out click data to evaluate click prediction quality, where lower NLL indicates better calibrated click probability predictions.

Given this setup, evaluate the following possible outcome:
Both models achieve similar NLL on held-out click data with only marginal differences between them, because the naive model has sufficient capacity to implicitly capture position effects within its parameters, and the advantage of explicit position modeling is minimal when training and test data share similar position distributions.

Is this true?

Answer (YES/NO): NO